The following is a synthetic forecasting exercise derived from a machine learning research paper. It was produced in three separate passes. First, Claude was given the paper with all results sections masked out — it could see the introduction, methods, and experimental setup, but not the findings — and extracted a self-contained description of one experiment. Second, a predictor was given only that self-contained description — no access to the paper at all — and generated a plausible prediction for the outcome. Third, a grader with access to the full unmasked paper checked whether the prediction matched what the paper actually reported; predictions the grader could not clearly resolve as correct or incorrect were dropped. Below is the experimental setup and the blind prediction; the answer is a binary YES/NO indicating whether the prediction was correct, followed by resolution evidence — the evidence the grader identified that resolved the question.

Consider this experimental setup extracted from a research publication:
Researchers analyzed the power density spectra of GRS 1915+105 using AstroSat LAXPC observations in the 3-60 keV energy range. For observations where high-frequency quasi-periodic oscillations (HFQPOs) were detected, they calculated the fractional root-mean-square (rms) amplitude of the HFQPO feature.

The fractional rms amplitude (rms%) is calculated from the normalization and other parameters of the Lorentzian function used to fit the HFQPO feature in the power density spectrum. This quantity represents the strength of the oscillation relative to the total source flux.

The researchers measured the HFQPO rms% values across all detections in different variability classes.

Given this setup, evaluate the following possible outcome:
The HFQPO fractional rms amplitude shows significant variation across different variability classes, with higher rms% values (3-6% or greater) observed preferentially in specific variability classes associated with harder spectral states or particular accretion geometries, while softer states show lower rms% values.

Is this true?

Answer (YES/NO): NO